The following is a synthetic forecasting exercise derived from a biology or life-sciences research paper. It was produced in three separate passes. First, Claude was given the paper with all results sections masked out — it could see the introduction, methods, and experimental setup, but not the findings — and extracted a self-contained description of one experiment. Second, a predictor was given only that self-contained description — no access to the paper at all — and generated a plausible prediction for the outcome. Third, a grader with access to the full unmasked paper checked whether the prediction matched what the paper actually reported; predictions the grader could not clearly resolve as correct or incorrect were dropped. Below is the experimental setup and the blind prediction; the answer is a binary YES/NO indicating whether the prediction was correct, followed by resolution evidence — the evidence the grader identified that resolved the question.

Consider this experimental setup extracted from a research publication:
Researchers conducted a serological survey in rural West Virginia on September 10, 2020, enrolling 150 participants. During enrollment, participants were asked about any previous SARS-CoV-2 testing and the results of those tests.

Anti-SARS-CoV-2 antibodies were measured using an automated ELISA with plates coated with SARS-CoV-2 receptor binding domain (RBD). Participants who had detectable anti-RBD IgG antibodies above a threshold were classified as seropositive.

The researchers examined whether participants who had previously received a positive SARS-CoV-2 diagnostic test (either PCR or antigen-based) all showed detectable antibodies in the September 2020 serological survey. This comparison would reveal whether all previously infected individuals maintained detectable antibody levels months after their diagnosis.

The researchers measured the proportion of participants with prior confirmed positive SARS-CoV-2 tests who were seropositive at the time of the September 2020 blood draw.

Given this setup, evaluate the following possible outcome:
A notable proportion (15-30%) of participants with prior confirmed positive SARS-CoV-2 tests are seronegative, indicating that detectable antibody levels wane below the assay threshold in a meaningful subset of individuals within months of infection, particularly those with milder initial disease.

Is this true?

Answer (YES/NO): NO